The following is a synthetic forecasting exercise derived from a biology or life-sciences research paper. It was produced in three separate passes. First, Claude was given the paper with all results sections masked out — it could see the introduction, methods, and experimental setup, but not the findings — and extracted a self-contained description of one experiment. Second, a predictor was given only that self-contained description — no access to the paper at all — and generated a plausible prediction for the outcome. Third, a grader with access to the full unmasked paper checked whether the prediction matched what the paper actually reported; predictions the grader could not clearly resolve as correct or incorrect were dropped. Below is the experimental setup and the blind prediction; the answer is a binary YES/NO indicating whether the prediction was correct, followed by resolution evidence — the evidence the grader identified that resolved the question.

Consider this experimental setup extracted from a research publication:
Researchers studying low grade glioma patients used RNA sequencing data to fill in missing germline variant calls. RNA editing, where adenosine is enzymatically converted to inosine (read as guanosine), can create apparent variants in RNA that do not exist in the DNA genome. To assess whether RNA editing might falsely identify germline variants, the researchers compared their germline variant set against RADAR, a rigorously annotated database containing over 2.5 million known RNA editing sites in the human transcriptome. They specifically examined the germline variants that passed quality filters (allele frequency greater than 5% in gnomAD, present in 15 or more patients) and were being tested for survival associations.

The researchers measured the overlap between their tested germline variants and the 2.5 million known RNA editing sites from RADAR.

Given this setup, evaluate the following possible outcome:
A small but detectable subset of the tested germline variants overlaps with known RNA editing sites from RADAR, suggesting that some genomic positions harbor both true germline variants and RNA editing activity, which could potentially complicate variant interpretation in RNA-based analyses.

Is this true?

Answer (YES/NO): YES